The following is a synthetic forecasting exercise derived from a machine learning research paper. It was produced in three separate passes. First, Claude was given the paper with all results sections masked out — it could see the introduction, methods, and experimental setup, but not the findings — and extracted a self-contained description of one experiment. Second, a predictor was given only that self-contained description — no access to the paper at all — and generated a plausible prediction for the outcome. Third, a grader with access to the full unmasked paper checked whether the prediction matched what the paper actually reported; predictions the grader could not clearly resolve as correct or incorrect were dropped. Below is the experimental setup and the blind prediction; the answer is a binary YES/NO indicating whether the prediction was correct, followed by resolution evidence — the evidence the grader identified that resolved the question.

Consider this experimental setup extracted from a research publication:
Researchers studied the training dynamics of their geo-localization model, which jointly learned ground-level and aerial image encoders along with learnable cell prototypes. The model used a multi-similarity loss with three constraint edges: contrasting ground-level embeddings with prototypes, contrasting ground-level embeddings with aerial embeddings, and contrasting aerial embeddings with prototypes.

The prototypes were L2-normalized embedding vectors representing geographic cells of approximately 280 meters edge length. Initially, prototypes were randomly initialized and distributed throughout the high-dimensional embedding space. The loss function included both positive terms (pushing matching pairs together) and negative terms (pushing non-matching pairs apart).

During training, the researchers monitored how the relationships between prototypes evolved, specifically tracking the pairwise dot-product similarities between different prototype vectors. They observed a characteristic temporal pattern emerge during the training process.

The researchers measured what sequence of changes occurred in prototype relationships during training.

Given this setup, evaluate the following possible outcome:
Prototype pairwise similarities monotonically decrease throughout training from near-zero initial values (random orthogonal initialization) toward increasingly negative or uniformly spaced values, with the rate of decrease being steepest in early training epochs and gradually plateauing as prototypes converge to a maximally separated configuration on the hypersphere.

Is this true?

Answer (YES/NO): NO